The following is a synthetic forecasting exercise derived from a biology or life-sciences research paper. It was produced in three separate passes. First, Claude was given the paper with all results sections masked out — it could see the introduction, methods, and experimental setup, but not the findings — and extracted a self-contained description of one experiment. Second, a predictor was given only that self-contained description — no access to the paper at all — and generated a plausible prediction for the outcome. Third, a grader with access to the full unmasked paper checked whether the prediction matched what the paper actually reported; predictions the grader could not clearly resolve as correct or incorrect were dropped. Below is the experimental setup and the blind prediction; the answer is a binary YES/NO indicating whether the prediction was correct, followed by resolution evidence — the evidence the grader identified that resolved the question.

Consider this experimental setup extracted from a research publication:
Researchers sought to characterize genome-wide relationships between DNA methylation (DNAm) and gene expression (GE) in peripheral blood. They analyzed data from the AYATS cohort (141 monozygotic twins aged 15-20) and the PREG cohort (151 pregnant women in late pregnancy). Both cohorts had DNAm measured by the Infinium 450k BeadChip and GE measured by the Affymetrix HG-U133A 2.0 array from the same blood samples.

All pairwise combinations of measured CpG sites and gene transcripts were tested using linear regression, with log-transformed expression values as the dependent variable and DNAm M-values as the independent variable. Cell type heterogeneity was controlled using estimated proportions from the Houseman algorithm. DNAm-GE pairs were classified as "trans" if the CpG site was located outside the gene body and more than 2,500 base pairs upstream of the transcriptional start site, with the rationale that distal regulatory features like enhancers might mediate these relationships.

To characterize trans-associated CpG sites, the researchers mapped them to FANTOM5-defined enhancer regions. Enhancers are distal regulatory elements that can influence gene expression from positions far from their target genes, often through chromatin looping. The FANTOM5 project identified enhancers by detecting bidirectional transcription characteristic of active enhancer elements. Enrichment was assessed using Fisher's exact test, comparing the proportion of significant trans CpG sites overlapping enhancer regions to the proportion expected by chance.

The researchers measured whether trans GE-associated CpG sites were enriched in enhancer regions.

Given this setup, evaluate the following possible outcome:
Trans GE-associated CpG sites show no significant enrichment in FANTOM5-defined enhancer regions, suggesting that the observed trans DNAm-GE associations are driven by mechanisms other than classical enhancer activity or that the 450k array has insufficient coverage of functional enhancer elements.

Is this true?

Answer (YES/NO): NO